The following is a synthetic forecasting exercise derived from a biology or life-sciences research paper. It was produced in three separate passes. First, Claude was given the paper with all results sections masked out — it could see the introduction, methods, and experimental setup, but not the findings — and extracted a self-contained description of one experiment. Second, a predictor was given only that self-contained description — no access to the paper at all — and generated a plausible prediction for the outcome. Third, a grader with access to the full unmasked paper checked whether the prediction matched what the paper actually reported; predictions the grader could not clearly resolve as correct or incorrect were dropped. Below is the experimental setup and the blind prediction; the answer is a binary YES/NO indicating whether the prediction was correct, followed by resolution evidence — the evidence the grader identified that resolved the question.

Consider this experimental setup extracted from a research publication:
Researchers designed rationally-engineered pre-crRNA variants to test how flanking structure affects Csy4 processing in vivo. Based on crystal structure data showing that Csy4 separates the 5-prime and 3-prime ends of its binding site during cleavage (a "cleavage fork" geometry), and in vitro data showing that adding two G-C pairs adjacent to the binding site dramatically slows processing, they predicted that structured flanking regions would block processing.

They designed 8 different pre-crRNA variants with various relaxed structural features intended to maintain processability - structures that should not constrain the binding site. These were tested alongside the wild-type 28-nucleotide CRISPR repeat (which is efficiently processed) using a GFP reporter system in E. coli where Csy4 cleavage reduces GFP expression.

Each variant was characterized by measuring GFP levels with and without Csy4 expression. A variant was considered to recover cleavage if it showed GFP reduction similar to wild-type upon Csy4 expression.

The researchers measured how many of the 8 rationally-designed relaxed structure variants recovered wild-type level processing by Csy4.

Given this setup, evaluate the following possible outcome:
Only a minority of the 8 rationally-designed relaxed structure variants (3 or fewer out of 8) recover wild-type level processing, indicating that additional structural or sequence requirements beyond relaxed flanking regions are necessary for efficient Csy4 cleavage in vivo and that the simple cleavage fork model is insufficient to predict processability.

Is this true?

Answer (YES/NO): YES